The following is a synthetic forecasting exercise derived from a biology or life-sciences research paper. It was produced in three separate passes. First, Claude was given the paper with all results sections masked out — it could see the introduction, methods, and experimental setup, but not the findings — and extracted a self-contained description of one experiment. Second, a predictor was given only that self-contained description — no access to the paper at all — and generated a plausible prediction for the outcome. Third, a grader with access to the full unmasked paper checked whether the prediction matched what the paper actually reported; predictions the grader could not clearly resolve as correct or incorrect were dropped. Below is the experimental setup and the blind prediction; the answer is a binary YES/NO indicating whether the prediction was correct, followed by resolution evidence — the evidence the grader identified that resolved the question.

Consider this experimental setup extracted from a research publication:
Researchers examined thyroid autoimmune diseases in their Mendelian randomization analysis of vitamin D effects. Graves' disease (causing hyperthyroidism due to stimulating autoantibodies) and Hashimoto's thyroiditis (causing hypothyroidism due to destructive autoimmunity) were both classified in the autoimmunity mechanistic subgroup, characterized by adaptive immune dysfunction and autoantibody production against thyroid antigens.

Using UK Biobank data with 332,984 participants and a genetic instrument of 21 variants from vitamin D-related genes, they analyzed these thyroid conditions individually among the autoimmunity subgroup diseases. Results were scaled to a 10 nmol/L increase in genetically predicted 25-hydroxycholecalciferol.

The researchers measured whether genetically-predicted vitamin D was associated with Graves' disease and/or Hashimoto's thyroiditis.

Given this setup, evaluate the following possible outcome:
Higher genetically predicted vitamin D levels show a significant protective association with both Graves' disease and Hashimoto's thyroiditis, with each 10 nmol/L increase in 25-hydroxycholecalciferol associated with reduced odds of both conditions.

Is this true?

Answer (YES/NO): NO